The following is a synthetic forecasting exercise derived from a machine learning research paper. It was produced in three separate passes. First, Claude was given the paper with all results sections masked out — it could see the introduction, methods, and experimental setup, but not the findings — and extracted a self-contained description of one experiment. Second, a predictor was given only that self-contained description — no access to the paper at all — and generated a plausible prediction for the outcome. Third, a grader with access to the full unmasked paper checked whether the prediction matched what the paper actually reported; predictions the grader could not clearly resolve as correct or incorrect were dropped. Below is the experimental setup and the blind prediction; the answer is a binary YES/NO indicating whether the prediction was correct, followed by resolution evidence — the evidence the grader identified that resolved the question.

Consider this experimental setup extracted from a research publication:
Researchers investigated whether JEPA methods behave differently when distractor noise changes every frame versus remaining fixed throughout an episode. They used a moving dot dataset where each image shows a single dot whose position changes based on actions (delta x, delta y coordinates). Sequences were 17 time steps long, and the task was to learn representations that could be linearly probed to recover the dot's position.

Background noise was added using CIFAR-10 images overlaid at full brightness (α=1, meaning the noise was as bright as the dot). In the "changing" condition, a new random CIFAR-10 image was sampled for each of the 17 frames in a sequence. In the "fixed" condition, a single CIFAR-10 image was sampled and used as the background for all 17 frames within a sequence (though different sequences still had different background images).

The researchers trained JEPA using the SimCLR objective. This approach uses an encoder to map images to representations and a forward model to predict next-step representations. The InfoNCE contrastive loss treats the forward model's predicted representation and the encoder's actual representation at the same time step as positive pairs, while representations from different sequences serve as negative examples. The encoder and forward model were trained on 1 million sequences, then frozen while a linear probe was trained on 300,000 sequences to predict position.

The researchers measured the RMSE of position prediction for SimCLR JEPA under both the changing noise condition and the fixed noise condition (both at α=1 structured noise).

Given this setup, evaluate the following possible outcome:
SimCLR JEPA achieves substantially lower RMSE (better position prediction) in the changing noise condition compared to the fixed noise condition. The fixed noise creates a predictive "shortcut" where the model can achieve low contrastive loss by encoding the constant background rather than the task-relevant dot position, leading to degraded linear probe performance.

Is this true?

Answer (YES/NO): YES